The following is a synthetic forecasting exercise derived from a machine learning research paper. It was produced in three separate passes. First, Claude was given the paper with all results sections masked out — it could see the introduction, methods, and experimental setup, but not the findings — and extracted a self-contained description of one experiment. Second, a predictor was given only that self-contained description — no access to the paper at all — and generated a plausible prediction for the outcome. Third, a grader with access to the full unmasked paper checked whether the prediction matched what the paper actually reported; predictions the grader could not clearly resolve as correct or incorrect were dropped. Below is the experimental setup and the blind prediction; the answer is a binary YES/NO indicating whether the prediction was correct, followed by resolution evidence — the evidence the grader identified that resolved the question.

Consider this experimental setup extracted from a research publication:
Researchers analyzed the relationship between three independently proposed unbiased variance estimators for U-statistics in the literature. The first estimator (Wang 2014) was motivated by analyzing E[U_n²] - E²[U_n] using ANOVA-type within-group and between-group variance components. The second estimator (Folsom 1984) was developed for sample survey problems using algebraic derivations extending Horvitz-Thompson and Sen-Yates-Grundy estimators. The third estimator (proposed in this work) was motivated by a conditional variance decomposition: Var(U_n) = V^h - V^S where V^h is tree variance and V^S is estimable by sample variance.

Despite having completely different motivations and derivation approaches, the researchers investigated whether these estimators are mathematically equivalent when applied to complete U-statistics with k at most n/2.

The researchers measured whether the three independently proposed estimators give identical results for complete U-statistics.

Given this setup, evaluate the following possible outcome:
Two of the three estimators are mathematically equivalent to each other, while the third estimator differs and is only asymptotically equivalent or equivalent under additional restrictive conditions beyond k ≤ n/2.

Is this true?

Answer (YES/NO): NO